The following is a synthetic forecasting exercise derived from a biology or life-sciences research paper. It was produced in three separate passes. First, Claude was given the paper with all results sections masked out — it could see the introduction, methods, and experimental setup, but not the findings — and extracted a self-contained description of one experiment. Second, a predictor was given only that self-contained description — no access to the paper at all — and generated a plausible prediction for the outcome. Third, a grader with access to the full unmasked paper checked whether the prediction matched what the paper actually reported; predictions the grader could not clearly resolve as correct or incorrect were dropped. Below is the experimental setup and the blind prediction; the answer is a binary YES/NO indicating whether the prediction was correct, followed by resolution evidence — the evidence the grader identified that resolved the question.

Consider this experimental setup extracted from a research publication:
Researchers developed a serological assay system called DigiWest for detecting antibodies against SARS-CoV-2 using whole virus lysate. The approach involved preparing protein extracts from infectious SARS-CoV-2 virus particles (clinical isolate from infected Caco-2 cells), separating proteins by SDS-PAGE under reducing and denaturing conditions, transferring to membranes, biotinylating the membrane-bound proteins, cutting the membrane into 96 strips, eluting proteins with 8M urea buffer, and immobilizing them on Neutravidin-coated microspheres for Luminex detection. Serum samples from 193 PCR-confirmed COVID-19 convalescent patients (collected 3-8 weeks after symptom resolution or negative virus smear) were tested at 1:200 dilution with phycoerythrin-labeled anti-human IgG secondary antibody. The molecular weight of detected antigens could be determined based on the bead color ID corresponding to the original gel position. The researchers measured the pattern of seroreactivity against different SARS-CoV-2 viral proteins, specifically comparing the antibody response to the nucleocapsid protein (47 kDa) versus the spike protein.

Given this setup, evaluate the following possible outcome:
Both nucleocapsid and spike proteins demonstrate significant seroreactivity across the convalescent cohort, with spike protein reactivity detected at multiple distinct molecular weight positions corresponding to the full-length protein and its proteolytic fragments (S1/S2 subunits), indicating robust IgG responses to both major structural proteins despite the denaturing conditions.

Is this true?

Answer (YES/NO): NO